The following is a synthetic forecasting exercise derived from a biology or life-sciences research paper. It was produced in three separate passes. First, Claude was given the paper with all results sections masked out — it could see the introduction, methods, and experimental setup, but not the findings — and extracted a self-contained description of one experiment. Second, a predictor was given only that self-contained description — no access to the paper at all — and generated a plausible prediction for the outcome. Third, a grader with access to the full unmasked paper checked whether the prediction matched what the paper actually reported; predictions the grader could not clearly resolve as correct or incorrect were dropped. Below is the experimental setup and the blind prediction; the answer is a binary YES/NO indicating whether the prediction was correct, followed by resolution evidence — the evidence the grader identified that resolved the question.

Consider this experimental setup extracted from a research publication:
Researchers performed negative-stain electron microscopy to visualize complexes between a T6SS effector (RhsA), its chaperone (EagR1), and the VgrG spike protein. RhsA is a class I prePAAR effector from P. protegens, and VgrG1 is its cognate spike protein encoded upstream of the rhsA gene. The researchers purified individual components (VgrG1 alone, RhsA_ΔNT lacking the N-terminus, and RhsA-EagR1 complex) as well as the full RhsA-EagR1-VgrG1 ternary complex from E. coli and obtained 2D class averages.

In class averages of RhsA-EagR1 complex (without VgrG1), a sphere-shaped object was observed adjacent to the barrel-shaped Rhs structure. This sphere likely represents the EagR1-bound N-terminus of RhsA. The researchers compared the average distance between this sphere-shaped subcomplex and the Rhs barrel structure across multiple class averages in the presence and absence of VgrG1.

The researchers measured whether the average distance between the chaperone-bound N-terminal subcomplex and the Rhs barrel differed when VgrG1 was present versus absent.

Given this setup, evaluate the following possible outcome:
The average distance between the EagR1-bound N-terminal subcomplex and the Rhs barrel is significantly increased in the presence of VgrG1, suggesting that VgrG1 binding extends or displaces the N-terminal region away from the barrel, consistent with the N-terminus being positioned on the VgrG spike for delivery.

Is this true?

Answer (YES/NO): NO